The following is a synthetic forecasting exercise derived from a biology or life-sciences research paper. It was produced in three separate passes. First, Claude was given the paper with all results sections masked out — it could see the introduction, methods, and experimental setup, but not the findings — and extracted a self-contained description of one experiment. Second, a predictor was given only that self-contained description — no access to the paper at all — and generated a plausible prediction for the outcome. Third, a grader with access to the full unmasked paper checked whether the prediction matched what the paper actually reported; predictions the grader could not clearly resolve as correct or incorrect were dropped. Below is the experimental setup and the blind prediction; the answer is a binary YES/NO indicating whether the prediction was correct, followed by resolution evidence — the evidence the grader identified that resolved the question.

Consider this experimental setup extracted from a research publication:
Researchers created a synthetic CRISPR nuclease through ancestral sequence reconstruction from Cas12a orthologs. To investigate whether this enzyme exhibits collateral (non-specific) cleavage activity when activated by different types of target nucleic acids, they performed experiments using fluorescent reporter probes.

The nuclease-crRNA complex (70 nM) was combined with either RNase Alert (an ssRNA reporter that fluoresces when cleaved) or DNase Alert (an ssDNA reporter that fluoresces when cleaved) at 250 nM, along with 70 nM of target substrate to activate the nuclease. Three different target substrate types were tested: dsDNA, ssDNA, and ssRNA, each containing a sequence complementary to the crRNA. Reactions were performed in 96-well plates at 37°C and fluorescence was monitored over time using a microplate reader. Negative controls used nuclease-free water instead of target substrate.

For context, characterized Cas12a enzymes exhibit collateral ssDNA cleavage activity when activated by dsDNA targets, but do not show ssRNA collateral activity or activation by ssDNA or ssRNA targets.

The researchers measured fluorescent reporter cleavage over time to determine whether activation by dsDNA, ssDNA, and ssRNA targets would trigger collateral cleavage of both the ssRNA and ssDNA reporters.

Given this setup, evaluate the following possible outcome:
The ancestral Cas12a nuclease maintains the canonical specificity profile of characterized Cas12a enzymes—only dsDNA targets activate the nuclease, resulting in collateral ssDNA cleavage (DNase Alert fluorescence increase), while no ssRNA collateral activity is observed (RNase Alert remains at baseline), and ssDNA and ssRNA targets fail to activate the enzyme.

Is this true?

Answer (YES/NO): NO